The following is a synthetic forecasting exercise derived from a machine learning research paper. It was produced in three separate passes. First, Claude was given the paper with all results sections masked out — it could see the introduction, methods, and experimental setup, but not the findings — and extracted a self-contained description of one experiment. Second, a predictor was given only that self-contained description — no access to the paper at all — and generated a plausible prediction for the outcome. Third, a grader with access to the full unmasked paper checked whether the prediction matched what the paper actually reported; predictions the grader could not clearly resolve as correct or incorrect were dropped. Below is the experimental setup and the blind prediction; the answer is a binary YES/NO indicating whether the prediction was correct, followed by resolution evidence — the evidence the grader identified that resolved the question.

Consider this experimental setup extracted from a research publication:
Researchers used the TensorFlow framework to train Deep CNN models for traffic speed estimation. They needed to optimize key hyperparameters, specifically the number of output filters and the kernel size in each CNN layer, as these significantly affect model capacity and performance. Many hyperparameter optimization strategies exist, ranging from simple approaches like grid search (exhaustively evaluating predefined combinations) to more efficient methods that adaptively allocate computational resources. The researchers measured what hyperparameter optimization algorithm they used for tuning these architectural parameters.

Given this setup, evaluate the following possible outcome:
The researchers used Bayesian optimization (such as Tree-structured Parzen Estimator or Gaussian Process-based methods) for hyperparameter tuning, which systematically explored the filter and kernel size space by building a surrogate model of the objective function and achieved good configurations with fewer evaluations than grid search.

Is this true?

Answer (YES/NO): NO